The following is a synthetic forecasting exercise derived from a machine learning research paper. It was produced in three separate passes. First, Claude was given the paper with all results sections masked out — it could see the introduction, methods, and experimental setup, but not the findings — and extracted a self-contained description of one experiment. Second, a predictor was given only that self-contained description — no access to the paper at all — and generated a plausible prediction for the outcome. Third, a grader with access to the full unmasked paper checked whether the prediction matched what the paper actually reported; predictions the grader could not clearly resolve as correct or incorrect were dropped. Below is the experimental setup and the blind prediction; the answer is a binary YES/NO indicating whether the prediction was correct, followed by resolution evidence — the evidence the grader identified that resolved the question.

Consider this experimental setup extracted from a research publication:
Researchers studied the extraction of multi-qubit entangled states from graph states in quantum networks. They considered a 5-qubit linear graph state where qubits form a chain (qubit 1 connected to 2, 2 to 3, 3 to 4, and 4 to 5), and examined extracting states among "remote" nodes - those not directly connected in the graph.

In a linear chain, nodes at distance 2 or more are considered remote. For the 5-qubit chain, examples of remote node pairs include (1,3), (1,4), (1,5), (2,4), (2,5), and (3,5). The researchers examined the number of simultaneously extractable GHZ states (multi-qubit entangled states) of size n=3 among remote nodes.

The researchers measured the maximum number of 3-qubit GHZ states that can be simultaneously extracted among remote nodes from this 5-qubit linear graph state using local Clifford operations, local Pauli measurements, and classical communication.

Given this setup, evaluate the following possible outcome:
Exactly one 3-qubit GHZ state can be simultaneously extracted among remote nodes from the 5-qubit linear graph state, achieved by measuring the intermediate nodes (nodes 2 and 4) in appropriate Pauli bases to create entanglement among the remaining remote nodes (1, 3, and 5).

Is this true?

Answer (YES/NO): YES